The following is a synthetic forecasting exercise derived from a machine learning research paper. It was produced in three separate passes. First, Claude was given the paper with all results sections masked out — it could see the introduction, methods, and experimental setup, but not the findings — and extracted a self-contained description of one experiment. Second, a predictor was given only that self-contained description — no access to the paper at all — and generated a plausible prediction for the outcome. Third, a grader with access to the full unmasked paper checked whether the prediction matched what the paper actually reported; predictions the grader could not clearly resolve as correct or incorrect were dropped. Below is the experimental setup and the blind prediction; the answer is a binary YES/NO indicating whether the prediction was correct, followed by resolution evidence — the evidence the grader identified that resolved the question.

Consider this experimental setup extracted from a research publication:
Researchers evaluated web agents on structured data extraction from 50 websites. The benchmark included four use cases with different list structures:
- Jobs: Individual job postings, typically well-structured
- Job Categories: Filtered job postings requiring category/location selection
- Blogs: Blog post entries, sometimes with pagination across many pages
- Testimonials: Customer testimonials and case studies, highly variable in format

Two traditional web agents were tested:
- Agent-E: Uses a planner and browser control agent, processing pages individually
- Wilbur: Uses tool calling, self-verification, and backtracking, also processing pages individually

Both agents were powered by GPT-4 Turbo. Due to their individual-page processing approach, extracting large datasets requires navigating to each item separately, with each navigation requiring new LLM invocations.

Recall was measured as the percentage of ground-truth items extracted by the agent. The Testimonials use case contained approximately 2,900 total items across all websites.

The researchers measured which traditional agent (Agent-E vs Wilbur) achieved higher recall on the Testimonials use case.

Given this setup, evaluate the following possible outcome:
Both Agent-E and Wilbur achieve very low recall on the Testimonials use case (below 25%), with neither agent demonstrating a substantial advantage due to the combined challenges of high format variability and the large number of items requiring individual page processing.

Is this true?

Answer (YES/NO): YES